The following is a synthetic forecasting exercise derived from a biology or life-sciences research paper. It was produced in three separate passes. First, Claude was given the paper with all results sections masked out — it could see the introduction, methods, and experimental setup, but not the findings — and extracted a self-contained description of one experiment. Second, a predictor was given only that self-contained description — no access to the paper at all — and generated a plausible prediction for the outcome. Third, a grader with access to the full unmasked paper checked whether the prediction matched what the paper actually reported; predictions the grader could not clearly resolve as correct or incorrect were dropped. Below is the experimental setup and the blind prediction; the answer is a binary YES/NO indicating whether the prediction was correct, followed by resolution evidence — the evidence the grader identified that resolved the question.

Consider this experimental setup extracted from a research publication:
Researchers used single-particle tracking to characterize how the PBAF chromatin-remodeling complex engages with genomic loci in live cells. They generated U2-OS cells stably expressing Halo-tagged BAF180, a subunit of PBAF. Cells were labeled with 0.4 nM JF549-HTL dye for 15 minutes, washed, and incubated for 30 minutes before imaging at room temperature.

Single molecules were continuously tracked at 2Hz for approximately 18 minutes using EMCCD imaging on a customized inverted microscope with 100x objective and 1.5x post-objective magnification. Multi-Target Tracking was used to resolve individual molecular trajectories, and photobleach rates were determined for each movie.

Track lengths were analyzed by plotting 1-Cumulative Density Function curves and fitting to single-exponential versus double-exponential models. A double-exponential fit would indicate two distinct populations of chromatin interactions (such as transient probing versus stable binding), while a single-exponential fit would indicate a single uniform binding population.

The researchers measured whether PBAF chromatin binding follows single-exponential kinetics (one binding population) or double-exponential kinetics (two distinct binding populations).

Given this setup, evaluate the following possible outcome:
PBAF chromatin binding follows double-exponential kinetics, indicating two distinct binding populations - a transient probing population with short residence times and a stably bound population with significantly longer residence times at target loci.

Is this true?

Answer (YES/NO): YES